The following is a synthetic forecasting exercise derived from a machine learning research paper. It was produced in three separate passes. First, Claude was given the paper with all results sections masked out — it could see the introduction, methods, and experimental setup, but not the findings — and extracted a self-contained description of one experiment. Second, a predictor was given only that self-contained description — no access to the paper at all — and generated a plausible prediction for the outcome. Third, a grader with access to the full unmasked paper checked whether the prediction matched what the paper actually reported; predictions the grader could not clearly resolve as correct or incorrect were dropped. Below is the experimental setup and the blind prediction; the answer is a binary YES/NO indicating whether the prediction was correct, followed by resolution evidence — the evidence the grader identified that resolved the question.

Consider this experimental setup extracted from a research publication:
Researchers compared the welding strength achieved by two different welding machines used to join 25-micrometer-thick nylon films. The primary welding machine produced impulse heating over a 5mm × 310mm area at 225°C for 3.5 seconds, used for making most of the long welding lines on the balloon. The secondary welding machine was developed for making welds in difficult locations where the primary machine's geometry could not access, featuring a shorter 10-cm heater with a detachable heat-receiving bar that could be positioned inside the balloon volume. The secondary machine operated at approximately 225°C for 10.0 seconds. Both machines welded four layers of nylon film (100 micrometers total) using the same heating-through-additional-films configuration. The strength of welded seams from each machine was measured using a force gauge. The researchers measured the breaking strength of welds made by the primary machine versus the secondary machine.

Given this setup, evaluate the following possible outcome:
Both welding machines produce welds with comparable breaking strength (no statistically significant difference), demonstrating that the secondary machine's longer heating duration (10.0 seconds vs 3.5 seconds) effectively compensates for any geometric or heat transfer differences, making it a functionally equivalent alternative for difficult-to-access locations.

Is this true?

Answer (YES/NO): NO